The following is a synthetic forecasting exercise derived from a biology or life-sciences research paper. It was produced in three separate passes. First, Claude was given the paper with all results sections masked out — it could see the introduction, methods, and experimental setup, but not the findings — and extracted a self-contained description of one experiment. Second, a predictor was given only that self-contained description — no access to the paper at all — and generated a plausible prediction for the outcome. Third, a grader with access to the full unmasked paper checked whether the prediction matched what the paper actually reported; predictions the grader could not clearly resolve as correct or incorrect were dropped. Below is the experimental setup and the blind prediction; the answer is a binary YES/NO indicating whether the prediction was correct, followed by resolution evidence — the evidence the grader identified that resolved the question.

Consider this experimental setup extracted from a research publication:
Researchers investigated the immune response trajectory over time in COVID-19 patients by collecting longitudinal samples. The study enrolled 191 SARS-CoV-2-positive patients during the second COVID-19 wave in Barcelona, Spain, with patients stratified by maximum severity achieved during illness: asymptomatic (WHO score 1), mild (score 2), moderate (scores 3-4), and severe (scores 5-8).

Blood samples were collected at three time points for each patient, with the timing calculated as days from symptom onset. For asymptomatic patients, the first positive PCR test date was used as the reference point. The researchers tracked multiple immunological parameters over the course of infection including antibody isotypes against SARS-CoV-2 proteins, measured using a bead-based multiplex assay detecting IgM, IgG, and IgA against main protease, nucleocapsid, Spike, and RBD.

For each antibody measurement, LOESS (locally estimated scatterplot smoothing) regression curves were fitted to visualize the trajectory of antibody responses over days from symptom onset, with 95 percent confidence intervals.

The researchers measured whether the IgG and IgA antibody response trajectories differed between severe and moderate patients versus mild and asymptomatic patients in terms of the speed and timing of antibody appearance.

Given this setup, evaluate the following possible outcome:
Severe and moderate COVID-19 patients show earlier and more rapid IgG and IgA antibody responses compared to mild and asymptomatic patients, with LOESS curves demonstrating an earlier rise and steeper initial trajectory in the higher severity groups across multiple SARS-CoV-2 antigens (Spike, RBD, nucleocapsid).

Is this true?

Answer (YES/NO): YES